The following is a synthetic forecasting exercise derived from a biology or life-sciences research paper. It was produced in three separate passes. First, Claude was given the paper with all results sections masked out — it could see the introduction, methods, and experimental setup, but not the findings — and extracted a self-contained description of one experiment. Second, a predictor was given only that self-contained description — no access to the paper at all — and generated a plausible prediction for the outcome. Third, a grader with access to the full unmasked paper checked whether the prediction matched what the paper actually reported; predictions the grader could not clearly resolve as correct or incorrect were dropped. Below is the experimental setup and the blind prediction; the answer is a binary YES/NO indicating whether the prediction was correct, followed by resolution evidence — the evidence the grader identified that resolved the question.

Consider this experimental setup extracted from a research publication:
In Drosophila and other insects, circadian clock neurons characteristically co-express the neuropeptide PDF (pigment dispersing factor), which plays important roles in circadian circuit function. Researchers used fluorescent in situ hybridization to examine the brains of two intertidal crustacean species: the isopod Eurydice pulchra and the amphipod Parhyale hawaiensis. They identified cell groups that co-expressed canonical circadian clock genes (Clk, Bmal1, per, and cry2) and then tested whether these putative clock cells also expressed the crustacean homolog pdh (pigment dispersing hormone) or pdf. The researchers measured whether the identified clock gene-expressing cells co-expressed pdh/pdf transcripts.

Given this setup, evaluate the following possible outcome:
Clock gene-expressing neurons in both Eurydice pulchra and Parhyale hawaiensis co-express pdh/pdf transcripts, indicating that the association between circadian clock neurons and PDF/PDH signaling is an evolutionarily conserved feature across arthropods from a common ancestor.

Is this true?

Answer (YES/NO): NO